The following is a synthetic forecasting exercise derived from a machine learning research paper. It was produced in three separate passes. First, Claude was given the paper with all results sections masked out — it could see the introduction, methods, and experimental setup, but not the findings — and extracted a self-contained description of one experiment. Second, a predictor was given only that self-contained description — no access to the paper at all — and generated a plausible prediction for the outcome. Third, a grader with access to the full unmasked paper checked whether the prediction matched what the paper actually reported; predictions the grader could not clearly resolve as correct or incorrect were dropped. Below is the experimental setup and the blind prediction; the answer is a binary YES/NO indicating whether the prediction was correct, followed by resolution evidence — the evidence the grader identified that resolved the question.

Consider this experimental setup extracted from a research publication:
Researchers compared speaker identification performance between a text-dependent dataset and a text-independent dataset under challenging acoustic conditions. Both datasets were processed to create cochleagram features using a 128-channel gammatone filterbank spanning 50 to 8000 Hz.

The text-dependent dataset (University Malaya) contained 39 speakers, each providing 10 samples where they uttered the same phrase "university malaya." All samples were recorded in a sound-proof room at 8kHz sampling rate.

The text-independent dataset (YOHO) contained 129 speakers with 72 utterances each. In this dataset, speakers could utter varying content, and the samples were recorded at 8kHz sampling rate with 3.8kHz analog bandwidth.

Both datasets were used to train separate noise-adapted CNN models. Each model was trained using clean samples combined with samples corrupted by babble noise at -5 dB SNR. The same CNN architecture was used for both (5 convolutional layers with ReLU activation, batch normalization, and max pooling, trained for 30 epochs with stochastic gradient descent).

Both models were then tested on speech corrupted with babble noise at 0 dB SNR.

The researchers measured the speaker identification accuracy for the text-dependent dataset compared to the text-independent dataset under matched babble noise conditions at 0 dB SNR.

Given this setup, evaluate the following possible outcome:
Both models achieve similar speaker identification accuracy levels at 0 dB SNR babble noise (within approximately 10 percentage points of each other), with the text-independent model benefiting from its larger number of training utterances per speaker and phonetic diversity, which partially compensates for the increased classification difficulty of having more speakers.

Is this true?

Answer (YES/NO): NO